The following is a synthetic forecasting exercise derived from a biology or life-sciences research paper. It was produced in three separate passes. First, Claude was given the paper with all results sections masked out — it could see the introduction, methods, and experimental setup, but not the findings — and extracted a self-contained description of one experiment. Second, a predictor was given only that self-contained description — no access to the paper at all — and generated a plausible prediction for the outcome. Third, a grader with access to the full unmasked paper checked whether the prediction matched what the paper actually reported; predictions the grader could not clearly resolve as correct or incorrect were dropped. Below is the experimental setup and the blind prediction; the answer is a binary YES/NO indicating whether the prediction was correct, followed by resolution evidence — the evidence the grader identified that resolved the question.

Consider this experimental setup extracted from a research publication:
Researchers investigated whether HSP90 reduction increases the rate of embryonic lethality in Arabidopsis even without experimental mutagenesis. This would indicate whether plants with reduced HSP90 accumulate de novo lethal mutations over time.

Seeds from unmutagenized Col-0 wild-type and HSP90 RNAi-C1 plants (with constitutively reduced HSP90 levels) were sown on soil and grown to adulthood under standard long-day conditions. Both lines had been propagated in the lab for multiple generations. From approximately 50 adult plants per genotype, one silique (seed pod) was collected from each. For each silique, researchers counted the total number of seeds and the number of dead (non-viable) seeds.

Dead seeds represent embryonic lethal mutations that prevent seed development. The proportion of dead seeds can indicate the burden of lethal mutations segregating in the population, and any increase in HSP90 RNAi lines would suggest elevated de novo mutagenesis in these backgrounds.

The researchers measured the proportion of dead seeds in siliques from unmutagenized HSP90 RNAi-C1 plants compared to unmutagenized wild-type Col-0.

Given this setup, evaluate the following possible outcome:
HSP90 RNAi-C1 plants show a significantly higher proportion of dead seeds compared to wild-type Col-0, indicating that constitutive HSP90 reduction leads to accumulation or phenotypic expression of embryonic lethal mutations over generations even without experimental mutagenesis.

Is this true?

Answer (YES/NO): NO